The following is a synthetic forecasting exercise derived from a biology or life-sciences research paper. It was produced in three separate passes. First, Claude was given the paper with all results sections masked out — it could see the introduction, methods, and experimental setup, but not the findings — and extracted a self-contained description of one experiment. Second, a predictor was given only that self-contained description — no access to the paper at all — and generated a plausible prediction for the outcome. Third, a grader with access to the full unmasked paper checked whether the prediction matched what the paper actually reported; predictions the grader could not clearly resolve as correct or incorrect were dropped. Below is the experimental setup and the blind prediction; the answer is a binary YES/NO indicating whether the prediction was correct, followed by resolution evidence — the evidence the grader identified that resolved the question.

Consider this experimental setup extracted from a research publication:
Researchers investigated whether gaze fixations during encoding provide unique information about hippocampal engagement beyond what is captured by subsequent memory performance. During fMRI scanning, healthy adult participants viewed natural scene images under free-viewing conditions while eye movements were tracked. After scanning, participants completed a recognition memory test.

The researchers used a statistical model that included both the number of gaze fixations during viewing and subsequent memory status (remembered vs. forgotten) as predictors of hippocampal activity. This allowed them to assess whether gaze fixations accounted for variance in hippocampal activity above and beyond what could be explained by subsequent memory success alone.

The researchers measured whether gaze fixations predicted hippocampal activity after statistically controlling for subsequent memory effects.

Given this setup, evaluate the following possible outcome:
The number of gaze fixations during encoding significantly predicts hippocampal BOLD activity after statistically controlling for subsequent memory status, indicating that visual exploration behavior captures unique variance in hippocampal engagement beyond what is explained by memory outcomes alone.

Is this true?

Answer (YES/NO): YES